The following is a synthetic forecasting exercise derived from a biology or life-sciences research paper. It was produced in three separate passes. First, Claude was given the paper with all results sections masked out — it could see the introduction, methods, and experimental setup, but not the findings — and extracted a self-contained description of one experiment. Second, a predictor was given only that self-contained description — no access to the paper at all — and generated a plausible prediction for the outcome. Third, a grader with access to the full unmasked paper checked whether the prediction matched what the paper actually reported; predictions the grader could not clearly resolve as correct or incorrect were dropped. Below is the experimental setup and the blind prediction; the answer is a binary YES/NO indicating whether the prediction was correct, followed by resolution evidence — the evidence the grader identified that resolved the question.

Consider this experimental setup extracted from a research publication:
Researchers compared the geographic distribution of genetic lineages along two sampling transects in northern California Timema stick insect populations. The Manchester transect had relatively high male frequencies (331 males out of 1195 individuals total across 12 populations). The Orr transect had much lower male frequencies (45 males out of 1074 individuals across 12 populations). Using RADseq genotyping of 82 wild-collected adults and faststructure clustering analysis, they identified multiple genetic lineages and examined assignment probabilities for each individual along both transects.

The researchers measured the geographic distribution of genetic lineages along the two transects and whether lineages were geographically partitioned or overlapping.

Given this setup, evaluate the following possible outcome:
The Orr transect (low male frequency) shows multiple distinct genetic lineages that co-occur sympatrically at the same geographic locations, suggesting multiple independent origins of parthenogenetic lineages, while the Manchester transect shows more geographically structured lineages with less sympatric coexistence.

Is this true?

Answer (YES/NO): NO